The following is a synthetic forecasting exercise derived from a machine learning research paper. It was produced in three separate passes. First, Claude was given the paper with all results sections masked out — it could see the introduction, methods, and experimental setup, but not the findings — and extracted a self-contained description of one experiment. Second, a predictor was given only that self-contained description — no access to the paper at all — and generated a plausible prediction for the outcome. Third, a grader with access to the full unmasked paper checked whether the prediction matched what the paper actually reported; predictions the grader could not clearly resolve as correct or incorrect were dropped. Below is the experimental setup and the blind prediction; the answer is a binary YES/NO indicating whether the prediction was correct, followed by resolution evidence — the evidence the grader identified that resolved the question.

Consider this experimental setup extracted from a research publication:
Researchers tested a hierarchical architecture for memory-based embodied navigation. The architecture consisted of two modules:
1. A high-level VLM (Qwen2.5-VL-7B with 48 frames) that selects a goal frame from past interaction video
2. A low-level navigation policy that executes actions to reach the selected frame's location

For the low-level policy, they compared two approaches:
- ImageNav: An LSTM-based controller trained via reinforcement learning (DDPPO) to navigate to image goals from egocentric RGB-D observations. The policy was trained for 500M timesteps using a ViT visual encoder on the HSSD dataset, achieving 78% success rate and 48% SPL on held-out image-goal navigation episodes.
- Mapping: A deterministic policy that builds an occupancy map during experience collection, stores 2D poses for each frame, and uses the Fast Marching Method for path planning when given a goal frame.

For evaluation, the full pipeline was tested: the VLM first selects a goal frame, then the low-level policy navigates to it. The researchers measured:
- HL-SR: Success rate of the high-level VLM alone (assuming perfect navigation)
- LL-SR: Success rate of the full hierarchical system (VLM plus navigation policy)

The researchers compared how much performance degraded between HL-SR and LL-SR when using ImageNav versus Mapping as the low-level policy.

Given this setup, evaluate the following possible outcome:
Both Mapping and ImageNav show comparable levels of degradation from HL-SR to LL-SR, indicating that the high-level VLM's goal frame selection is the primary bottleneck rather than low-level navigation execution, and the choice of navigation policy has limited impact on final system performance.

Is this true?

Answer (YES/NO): NO